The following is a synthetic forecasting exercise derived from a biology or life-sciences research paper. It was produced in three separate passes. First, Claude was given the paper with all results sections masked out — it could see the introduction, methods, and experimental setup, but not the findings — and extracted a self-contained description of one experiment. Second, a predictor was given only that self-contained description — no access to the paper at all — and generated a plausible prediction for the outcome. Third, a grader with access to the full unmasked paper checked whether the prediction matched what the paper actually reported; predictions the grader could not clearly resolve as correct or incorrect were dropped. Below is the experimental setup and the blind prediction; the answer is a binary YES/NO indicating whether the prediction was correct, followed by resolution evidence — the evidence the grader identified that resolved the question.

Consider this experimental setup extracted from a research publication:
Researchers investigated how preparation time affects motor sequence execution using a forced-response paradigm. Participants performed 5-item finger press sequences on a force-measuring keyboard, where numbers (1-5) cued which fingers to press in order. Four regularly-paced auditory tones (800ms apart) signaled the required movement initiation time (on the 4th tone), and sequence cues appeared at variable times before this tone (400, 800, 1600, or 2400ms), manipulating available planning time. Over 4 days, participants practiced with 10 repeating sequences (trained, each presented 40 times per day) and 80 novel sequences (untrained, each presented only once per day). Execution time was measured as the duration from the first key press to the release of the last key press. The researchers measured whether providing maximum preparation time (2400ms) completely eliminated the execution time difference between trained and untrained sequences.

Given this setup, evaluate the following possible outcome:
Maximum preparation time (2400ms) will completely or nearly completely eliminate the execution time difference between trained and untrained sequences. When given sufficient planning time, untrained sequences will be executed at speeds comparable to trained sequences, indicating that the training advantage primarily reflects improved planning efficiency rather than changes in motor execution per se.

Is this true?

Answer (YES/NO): NO